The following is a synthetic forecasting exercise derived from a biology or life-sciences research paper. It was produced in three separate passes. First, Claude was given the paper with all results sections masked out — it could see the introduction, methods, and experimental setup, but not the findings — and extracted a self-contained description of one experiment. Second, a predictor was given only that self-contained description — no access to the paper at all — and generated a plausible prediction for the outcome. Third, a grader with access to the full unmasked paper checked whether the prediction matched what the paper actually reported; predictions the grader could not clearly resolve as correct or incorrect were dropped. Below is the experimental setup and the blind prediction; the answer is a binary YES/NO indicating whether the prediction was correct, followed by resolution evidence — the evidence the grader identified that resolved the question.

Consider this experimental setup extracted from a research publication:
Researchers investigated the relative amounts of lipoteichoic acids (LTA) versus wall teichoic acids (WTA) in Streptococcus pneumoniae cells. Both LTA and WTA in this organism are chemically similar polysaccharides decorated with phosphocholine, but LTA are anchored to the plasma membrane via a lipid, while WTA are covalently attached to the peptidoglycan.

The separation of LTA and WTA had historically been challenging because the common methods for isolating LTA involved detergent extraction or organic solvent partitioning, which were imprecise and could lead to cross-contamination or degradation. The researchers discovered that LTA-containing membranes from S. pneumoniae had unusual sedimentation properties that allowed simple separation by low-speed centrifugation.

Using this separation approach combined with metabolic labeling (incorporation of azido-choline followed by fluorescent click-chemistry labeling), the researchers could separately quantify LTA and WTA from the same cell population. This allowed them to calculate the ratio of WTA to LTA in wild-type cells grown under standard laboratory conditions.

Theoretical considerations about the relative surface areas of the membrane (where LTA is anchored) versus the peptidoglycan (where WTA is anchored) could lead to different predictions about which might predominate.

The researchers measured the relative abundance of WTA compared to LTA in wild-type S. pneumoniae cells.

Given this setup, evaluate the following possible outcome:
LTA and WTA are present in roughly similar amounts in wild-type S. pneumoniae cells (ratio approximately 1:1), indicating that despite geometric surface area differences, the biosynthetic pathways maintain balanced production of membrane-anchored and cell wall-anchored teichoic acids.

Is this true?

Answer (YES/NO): NO